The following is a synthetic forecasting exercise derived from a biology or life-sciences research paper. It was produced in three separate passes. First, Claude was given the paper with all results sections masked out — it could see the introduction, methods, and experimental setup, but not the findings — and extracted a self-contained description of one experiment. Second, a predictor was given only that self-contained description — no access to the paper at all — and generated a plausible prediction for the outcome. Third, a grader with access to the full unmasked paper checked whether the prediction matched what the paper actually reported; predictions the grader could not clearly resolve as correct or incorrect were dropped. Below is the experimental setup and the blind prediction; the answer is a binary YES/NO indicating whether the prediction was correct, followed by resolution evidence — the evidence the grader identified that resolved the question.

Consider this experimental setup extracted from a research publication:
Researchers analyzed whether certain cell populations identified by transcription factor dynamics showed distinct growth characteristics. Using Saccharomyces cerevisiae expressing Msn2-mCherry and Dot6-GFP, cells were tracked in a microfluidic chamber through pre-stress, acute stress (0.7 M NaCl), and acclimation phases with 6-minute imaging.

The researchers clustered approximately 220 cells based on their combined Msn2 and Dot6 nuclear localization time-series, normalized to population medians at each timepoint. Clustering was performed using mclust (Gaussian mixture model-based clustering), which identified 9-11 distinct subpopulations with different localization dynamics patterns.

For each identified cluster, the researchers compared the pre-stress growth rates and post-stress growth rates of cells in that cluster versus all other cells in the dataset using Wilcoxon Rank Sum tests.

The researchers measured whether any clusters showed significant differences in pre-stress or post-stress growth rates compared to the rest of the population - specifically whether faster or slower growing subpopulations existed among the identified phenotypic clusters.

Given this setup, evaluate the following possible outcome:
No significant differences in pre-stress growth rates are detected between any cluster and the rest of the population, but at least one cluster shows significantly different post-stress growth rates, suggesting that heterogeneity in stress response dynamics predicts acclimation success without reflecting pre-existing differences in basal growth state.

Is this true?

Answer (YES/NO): NO